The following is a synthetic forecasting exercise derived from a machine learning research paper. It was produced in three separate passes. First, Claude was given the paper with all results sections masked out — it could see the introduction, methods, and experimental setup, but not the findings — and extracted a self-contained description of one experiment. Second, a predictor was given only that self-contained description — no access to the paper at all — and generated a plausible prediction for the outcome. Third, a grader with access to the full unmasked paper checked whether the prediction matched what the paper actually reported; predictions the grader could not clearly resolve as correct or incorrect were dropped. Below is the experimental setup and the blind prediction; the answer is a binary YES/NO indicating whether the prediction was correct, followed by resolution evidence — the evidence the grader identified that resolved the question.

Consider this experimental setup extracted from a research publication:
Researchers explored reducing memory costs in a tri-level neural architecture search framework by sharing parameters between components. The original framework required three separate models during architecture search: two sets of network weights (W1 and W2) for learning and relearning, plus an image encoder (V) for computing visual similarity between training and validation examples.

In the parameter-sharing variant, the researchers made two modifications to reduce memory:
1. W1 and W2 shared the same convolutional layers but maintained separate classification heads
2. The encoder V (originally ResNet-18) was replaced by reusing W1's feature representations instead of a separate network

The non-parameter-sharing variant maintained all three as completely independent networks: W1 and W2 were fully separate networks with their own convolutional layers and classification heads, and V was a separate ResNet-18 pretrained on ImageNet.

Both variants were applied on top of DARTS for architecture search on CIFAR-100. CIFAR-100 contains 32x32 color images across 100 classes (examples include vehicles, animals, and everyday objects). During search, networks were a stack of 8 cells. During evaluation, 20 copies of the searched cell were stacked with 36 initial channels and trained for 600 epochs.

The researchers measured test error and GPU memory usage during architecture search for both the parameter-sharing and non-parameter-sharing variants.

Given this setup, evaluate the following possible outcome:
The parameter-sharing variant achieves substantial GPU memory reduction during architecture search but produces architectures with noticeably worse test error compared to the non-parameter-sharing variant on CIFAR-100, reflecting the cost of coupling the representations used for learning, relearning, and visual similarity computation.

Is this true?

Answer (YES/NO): YES